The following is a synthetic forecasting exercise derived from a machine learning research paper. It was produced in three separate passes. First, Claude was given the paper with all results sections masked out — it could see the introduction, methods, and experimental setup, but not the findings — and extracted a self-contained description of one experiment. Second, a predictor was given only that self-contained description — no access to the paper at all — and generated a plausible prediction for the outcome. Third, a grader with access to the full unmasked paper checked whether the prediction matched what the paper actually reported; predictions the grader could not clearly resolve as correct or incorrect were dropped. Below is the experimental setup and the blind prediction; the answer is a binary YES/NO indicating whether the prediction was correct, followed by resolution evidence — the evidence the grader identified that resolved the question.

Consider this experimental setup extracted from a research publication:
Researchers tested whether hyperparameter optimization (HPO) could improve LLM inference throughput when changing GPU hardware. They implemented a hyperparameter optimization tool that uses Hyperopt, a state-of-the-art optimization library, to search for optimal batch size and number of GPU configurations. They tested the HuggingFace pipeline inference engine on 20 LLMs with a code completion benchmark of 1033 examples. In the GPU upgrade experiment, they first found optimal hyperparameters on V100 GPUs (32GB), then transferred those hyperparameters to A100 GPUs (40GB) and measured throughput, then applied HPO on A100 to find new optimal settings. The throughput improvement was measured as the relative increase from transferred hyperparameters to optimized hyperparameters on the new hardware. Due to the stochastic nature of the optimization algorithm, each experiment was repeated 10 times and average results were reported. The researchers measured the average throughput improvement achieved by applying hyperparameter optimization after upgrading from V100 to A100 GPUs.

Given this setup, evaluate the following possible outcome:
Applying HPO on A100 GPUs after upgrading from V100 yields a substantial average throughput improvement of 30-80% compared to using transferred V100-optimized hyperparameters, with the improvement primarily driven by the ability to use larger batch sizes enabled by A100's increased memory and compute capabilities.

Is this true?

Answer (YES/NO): NO